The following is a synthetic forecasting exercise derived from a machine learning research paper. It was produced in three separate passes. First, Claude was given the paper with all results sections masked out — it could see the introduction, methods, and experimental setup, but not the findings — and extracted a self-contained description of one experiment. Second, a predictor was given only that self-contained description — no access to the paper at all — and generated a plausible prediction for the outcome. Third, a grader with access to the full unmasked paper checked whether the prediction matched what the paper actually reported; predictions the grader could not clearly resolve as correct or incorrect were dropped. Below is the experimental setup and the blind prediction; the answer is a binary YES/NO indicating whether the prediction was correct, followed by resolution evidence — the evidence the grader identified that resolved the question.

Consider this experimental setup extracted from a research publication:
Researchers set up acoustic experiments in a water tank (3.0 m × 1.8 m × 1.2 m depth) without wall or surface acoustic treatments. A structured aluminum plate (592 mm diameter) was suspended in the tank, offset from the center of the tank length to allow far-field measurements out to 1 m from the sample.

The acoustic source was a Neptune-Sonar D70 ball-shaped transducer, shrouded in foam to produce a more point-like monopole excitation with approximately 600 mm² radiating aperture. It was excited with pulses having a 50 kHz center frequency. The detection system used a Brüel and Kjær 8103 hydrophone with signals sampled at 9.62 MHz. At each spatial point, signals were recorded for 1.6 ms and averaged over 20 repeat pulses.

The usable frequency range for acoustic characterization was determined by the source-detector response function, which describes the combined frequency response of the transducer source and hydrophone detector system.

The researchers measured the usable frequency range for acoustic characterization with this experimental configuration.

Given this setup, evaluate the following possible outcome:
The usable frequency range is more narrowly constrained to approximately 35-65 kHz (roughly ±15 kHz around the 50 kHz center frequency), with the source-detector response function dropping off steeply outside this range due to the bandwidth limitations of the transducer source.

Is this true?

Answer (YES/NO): NO